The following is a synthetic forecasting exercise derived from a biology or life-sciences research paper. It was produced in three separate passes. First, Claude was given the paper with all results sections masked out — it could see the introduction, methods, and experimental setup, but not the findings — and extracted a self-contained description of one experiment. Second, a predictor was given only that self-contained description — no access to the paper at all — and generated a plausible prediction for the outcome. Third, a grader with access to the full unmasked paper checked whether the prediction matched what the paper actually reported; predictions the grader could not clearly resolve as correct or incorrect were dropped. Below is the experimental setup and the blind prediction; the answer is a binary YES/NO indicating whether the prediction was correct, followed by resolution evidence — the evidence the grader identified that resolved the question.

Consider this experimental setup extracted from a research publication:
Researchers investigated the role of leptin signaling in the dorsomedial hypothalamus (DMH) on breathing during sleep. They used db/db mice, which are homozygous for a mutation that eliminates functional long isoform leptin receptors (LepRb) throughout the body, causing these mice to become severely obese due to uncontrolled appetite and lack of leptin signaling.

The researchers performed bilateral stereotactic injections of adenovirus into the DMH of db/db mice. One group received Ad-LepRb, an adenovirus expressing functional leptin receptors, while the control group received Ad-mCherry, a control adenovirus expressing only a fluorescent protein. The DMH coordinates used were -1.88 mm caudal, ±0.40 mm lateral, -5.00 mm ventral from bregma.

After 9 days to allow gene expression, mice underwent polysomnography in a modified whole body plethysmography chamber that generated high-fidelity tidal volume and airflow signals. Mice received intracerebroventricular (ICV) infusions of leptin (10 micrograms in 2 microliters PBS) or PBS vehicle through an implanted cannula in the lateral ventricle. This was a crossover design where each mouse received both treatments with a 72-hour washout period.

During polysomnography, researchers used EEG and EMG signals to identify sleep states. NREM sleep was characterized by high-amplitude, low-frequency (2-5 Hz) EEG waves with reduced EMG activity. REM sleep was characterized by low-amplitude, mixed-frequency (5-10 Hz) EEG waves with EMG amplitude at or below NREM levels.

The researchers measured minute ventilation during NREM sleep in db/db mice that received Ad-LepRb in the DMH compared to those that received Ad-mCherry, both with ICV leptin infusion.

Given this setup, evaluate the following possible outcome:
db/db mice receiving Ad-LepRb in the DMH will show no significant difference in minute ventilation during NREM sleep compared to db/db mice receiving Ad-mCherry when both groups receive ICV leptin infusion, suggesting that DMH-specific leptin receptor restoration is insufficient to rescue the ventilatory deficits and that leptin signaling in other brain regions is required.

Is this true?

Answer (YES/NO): NO